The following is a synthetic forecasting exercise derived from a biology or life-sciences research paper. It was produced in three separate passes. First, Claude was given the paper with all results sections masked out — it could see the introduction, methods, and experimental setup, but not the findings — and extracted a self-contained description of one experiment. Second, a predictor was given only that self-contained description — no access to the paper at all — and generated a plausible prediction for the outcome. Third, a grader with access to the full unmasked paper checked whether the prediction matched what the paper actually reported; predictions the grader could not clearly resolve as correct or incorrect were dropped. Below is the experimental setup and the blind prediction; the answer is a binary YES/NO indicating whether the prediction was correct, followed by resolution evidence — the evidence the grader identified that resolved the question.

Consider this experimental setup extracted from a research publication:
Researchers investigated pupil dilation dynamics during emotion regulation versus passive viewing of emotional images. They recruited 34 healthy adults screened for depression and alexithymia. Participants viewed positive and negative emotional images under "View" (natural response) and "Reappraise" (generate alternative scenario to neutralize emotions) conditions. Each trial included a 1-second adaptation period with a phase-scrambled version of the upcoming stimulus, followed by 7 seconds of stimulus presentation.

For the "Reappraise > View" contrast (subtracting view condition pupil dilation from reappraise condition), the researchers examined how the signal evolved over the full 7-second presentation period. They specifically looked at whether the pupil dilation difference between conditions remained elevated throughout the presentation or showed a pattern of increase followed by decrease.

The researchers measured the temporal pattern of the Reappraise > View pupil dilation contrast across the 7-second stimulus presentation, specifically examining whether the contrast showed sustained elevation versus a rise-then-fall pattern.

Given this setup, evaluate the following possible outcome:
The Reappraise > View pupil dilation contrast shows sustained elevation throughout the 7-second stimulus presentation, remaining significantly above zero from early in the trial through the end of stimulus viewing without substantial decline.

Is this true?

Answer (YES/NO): NO